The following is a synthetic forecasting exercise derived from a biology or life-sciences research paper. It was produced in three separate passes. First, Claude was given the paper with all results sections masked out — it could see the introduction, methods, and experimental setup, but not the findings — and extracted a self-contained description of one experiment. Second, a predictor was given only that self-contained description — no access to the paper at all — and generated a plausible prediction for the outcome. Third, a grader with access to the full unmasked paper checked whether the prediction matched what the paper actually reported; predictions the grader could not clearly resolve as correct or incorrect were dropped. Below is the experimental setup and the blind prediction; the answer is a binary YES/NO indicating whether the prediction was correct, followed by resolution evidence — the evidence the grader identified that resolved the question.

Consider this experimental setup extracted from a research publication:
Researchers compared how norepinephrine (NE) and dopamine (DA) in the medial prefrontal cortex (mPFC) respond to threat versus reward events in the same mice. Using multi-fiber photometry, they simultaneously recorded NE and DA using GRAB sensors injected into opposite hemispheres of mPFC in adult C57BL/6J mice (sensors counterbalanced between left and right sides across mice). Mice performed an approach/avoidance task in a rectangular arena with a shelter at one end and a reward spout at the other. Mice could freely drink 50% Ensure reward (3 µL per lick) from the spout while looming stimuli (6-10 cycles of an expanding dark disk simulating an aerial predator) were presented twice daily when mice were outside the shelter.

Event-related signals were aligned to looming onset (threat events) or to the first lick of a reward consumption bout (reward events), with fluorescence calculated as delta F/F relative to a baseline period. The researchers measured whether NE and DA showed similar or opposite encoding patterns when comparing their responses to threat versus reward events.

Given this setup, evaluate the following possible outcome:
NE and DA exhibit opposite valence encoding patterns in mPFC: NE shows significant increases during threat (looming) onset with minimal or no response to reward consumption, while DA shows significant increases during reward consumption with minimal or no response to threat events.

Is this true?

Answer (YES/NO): NO